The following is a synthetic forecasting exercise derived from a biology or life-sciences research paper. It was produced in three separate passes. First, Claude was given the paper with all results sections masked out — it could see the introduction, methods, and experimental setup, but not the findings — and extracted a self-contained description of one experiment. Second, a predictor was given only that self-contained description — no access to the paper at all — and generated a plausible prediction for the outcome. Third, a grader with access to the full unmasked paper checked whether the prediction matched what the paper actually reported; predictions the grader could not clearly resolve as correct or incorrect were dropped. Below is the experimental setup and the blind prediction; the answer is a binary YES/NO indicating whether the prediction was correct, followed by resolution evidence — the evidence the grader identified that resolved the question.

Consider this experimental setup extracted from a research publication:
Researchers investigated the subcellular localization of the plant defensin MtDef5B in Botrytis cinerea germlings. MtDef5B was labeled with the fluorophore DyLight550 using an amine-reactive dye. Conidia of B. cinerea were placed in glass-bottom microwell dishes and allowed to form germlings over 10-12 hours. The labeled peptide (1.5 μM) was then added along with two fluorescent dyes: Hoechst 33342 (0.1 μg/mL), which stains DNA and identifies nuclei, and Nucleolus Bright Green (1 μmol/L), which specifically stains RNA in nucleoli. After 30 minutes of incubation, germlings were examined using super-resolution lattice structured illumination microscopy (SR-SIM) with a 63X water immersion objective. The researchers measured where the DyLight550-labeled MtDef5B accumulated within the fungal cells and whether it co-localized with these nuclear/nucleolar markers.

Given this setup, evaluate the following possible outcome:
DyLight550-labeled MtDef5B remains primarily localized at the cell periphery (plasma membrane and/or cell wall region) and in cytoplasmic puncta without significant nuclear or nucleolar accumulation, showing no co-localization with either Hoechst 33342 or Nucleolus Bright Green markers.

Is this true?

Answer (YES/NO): NO